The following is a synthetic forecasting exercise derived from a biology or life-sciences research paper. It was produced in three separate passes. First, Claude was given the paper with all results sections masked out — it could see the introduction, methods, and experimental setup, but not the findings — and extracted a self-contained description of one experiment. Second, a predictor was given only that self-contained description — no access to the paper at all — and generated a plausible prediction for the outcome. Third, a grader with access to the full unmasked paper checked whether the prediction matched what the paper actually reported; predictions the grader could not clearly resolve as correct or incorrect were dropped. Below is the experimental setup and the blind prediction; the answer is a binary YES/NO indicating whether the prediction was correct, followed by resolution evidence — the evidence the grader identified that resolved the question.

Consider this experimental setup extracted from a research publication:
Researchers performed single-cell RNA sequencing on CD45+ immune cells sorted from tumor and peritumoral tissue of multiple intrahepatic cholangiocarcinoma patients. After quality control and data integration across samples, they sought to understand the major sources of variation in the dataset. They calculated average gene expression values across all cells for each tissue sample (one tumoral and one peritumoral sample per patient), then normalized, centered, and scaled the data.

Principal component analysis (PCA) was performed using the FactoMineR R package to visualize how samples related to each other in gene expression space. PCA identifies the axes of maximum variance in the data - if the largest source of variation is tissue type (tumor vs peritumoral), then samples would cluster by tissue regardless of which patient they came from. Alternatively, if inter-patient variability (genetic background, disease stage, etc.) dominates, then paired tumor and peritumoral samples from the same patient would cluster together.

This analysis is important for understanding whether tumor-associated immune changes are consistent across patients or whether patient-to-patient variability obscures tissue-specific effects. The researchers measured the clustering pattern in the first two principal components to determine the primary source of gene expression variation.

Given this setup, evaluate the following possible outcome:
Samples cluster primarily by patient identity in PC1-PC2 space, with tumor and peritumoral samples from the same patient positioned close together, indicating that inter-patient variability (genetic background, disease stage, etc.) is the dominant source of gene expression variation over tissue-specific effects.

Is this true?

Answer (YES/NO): NO